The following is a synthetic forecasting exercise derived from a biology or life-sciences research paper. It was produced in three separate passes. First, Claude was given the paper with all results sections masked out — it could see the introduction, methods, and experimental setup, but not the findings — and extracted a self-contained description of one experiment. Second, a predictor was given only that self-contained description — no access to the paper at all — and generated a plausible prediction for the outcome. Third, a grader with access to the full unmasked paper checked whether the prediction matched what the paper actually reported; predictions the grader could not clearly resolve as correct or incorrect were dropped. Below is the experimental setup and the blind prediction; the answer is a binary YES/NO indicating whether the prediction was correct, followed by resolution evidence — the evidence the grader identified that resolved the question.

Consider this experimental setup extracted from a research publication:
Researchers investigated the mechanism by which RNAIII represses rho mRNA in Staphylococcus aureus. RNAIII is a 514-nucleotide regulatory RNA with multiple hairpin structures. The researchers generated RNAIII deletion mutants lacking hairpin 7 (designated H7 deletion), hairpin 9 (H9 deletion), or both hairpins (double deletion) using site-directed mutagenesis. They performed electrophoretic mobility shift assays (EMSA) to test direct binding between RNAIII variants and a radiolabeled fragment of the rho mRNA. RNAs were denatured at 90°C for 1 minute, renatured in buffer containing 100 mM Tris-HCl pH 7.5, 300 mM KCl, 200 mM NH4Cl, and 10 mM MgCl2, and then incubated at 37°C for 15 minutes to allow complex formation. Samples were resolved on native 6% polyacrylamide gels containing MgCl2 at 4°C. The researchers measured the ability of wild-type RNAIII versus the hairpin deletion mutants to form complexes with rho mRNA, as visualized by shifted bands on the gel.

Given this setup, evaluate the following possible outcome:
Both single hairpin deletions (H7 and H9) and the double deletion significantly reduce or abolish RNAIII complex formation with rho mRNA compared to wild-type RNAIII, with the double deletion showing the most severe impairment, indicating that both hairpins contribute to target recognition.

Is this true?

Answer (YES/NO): NO